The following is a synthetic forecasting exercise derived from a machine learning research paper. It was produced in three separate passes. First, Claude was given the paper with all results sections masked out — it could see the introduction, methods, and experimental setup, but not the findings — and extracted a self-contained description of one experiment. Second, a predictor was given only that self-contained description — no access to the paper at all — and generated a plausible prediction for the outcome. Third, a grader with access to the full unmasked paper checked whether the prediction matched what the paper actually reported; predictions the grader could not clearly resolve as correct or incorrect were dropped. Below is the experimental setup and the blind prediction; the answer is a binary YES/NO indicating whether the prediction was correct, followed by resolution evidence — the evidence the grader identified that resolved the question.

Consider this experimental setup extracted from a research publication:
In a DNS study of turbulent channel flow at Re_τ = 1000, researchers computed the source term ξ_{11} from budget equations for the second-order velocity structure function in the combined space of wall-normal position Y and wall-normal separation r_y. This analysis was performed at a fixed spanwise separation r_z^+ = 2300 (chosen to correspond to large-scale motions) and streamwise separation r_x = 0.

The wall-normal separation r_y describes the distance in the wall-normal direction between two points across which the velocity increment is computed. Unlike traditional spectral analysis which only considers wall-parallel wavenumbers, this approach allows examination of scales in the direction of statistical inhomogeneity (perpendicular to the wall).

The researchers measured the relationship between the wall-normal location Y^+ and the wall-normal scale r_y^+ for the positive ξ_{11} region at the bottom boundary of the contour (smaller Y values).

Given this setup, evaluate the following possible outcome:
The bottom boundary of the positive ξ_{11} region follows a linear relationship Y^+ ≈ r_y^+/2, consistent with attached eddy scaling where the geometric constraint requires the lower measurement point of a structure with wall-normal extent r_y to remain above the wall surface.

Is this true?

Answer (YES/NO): NO